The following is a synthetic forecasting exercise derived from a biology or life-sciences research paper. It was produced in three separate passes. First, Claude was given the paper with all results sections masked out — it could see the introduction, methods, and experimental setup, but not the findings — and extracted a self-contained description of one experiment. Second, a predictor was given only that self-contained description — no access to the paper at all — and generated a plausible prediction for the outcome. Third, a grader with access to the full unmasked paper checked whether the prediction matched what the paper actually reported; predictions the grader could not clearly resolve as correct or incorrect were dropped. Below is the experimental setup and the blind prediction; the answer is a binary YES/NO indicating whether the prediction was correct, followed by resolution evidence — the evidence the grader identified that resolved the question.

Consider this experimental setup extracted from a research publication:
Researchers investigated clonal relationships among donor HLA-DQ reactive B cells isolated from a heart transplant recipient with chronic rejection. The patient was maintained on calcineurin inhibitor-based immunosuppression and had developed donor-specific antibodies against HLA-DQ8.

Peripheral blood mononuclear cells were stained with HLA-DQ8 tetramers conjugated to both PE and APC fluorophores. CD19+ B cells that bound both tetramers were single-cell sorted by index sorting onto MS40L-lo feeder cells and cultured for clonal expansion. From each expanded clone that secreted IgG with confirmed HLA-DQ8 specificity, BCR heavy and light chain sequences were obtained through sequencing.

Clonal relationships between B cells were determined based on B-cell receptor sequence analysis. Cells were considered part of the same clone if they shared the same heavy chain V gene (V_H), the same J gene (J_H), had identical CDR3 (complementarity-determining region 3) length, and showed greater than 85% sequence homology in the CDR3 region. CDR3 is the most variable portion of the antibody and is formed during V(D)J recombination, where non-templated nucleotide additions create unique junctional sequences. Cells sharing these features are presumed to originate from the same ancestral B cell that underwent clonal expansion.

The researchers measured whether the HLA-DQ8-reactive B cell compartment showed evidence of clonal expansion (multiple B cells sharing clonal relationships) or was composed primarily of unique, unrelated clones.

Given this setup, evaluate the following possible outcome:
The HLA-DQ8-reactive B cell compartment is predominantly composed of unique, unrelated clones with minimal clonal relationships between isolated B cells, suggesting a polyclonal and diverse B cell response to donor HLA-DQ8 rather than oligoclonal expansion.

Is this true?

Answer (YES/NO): NO